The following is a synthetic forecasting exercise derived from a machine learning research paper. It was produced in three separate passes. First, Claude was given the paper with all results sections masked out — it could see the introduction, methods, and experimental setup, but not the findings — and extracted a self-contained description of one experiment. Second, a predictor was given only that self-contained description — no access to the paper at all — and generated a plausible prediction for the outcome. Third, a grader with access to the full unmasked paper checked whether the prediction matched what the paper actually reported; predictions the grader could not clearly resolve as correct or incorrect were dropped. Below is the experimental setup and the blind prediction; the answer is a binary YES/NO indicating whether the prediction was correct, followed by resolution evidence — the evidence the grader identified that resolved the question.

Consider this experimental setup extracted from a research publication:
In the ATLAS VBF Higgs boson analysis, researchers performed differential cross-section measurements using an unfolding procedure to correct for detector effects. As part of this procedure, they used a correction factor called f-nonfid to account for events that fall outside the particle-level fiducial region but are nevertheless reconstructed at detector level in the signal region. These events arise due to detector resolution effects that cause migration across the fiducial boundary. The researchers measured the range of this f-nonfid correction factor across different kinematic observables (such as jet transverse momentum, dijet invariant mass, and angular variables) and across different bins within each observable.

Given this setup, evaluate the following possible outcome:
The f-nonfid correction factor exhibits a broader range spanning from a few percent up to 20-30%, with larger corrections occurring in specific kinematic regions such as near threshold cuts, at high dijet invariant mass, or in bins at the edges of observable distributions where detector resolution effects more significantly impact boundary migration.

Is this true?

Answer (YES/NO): NO